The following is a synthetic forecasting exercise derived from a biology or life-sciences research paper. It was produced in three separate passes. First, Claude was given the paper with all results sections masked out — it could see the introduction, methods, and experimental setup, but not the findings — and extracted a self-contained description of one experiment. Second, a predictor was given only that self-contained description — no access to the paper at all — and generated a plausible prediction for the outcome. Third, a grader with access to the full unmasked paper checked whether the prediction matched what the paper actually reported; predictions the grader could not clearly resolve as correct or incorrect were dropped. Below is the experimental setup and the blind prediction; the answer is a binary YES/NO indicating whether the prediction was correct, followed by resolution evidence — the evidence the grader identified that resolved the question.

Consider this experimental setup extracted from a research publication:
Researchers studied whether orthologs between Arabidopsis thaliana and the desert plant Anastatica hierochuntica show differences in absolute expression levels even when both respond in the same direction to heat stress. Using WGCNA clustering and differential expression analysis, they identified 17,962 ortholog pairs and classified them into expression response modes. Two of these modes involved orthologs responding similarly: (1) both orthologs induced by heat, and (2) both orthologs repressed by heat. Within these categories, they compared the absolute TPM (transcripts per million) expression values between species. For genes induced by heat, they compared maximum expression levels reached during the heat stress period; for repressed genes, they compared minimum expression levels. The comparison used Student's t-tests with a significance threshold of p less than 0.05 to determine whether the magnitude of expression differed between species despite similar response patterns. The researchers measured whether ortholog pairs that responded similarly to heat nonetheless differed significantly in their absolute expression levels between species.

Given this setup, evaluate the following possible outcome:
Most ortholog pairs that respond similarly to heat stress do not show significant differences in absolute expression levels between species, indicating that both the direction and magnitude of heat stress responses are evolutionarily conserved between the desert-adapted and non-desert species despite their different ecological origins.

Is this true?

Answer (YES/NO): NO